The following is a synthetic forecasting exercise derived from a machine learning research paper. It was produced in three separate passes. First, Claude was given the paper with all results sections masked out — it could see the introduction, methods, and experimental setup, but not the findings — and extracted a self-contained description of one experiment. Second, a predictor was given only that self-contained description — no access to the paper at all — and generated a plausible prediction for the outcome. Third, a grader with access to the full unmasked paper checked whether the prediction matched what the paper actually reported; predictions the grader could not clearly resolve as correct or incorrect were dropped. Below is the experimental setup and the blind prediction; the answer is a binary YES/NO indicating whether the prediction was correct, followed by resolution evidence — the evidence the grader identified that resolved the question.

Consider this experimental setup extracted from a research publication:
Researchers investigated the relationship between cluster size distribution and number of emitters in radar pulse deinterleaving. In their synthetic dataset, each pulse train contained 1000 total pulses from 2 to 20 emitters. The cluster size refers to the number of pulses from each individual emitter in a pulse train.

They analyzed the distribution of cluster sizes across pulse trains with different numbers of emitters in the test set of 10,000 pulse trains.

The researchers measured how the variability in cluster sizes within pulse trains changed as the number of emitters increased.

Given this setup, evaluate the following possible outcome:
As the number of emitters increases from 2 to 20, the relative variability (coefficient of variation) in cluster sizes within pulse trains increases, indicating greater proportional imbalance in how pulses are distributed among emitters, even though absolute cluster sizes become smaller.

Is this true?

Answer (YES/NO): NO